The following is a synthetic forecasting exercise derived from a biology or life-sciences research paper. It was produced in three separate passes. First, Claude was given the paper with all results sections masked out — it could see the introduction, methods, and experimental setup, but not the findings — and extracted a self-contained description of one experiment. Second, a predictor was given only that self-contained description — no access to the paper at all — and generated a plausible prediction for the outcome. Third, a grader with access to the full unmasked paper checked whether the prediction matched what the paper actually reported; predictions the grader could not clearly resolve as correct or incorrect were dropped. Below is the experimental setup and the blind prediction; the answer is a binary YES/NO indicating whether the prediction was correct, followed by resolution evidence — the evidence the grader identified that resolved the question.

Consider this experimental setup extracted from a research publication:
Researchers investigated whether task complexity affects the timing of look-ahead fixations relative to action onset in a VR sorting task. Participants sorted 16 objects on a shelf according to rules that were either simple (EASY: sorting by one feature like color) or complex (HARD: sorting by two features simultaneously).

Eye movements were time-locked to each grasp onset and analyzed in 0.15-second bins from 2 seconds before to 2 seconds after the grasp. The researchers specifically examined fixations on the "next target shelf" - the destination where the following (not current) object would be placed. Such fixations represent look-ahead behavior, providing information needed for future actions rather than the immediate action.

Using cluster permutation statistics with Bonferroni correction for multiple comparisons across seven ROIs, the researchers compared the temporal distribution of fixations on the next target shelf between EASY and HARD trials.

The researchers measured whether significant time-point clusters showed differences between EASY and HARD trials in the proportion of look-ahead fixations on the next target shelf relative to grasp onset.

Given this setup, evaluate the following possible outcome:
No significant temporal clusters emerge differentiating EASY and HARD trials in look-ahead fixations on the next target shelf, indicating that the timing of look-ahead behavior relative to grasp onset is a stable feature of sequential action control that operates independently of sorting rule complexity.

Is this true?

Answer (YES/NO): NO